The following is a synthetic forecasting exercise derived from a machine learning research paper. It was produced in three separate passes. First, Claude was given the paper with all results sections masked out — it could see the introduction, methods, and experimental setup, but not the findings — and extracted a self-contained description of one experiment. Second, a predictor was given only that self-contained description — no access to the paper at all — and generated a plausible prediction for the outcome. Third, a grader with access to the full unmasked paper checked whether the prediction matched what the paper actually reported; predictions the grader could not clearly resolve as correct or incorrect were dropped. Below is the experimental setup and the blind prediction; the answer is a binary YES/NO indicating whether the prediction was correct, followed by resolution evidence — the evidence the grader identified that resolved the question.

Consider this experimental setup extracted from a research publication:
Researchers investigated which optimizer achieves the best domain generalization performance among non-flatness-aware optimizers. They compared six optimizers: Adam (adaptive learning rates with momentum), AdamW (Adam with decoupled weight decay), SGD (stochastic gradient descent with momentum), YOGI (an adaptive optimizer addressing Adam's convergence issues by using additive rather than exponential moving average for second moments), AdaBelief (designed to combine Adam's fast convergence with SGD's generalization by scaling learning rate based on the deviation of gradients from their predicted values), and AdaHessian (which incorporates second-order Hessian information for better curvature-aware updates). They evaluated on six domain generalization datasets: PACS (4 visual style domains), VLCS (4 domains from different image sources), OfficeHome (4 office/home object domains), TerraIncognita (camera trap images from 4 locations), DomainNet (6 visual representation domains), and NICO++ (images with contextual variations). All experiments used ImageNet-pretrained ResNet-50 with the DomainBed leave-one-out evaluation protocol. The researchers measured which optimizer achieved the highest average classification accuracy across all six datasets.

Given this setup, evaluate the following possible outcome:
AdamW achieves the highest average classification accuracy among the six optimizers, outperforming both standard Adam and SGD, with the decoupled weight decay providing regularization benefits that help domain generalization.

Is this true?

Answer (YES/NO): NO